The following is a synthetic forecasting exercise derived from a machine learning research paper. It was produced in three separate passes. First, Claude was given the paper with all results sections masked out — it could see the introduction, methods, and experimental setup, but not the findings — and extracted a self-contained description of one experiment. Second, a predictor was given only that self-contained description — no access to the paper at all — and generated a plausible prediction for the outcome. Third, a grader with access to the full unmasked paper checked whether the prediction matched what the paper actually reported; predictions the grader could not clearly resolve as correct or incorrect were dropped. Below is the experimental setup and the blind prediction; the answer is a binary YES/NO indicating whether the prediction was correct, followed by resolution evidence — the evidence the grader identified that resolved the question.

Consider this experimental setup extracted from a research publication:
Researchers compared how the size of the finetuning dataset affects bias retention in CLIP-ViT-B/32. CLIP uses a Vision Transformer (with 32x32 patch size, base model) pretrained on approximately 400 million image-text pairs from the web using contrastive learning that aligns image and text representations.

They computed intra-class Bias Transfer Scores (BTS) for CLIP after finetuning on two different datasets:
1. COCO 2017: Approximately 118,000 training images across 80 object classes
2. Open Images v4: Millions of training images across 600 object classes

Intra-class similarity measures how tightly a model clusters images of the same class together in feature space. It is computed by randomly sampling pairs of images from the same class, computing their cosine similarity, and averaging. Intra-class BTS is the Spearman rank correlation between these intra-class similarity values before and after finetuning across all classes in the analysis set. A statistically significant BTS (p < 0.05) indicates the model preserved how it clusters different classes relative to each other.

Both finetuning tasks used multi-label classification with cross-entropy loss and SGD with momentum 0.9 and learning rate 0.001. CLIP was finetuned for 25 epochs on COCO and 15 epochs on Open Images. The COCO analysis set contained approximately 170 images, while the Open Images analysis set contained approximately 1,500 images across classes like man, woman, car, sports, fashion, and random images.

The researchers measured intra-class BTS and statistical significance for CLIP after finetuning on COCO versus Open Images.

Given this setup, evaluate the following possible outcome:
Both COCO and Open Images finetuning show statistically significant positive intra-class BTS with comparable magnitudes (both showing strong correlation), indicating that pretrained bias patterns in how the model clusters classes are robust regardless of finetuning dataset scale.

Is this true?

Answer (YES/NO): NO